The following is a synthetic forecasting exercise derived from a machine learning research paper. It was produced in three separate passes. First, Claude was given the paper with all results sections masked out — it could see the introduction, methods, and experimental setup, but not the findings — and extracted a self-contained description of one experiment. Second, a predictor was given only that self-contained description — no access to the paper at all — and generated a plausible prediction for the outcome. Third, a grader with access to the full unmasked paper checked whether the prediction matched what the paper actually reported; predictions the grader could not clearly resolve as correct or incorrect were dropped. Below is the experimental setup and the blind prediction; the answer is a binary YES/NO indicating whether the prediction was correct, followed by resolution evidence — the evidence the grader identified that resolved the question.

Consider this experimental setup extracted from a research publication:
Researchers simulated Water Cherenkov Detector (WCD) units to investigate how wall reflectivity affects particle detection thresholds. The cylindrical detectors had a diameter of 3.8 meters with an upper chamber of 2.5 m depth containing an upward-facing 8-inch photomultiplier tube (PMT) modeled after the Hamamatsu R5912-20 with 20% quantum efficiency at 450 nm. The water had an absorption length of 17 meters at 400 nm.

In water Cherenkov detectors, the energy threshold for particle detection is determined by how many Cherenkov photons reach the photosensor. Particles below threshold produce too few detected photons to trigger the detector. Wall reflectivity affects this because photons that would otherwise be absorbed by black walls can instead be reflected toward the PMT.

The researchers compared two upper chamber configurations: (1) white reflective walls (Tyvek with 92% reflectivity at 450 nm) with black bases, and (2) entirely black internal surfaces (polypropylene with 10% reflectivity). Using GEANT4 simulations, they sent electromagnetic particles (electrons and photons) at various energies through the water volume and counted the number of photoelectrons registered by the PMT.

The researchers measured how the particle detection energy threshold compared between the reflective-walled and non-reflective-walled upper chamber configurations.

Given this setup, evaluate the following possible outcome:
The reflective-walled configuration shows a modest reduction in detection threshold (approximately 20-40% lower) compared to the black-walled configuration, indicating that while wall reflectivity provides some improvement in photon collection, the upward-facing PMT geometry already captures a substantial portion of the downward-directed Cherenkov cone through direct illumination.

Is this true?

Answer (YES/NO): YES